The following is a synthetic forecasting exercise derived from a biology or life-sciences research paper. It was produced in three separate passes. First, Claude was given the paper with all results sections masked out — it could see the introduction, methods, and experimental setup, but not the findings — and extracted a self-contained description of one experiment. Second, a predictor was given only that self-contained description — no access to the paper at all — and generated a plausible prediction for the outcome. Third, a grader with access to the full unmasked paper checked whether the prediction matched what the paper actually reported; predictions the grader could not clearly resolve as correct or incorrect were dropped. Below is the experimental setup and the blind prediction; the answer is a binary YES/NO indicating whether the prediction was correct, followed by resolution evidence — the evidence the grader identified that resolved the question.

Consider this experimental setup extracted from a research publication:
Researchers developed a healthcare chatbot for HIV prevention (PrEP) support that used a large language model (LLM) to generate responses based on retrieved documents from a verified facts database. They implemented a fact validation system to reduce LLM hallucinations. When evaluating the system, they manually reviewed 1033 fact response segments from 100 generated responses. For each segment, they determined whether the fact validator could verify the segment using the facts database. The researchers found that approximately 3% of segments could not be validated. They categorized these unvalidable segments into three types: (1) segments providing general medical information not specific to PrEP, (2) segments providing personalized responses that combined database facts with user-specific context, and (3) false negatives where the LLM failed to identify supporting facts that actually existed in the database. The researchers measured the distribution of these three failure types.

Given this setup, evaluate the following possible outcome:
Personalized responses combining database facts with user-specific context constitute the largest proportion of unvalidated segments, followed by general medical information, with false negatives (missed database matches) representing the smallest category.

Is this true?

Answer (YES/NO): NO